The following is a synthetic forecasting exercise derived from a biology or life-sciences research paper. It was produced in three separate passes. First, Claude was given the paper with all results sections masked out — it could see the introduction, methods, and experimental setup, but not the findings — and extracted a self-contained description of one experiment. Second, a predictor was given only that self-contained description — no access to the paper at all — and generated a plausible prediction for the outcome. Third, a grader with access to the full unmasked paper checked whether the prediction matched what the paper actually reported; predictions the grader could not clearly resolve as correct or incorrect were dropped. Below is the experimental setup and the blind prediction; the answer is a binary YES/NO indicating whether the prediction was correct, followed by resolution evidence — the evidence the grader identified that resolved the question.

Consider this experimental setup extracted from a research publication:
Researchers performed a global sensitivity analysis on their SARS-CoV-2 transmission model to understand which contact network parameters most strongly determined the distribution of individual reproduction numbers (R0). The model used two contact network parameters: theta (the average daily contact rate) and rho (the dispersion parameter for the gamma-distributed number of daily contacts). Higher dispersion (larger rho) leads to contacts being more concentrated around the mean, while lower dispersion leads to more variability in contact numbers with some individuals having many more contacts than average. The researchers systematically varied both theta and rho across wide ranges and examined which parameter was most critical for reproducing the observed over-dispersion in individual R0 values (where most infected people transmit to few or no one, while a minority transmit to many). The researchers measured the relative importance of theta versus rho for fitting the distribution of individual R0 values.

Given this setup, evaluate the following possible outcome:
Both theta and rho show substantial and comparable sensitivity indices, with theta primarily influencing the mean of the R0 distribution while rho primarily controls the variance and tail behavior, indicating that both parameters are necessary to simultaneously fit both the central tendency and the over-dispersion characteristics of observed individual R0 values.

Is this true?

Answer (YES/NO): NO